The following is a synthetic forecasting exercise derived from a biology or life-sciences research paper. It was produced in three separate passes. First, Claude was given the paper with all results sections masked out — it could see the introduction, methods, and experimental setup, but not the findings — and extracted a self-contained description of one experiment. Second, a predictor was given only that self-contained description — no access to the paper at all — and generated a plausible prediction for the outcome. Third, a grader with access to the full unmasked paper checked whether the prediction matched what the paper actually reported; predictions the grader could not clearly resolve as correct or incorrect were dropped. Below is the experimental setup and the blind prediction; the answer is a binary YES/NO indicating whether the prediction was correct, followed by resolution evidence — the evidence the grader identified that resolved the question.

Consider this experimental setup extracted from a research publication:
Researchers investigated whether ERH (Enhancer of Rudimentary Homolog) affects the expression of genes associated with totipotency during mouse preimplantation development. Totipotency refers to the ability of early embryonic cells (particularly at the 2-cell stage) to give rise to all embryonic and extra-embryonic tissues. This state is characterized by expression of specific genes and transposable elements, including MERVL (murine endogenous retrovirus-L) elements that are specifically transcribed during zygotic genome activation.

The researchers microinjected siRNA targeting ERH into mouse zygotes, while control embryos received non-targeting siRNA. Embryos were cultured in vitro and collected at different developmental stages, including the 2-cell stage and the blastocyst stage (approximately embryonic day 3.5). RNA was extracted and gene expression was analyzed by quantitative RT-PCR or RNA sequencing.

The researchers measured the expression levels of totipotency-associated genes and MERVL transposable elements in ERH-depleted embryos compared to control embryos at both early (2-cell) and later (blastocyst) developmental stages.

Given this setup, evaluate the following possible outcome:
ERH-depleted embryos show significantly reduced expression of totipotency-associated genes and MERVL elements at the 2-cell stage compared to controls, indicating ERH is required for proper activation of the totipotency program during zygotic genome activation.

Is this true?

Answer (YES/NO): NO